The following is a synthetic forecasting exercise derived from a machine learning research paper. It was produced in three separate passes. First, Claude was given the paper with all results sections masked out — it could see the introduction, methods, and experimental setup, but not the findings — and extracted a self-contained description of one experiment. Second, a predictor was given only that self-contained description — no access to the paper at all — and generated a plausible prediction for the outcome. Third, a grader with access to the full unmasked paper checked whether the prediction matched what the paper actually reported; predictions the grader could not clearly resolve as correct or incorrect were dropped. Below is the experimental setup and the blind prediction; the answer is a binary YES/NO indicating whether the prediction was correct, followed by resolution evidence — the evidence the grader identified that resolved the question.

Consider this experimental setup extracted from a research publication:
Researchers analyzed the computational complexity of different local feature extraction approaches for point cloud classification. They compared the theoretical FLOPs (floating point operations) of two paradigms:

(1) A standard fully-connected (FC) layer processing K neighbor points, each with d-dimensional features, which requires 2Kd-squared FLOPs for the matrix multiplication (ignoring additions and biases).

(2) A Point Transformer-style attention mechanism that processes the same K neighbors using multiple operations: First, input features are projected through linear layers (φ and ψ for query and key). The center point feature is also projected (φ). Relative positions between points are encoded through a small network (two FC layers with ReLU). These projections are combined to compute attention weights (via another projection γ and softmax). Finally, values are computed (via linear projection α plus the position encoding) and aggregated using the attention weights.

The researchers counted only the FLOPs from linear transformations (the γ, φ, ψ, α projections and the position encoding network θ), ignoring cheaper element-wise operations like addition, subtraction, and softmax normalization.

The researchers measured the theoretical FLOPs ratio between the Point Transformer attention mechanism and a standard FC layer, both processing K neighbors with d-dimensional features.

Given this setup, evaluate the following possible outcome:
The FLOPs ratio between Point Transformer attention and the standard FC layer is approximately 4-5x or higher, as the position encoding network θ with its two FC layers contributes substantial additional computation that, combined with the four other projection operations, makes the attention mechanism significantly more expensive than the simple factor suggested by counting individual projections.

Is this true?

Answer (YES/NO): YES